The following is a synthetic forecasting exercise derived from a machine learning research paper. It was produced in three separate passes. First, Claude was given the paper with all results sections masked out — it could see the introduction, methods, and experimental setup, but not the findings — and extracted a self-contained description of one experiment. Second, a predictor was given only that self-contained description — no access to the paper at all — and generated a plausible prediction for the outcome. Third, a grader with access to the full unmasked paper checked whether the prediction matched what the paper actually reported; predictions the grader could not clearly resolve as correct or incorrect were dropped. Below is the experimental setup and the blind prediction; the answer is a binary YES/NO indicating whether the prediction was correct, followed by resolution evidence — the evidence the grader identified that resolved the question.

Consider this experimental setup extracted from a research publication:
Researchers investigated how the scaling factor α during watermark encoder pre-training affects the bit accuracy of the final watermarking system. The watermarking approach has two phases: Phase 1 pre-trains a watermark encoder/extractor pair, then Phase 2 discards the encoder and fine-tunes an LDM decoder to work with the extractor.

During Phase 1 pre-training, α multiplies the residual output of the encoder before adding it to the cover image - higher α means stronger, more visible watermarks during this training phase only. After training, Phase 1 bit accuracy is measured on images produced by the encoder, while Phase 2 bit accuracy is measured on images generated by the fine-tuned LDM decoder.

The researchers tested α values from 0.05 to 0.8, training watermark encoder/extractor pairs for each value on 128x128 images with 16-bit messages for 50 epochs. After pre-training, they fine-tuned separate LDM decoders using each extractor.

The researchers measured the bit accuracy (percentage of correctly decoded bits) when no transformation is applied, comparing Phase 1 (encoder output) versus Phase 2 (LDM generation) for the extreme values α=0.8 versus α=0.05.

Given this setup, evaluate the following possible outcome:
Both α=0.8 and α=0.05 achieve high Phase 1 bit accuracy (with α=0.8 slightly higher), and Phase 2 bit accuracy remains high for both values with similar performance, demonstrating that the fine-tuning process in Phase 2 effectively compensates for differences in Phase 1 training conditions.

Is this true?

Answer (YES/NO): NO